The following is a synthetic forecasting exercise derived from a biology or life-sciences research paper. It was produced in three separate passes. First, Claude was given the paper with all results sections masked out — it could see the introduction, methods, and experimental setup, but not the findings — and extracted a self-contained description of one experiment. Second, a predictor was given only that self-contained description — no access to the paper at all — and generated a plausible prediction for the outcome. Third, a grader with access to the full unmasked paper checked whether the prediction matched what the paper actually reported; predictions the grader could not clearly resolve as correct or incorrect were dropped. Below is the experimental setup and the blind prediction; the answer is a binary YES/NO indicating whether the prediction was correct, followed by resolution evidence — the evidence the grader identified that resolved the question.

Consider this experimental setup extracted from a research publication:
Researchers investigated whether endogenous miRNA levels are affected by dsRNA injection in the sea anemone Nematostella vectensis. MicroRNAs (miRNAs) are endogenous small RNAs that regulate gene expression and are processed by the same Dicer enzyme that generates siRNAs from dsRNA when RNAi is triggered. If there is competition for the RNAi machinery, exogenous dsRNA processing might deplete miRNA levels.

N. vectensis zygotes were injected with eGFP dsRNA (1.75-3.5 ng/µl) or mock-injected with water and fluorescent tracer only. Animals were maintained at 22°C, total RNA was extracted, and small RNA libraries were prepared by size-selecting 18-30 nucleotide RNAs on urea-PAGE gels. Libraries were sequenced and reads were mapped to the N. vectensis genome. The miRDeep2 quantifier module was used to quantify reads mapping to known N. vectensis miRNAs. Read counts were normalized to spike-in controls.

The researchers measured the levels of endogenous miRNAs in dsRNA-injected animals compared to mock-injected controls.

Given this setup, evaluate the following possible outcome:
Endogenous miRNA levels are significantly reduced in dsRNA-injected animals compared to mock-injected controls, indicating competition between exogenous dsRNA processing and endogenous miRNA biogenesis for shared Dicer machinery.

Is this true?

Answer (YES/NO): NO